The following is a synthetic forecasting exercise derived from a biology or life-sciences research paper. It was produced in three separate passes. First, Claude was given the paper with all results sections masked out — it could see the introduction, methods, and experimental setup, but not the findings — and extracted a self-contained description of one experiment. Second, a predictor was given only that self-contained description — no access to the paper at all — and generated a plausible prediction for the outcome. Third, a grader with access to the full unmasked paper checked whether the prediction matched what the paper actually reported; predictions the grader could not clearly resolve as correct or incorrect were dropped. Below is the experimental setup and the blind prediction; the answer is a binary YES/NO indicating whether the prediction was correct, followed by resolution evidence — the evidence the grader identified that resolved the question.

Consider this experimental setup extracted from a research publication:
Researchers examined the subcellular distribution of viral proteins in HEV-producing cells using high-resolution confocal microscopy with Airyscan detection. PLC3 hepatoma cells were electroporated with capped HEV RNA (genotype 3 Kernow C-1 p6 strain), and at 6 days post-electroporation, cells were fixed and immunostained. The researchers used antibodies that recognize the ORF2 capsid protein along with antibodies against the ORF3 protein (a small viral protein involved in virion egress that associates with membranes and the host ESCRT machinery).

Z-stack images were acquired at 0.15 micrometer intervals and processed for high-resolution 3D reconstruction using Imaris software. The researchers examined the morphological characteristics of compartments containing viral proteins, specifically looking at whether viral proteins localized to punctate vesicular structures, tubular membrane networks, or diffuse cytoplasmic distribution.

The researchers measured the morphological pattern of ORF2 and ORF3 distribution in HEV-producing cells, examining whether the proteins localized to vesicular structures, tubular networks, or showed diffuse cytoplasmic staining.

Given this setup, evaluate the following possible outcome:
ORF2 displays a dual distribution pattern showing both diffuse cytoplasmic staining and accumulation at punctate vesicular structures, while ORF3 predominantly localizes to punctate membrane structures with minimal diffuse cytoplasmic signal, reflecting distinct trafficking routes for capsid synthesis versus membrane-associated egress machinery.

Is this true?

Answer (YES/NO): NO